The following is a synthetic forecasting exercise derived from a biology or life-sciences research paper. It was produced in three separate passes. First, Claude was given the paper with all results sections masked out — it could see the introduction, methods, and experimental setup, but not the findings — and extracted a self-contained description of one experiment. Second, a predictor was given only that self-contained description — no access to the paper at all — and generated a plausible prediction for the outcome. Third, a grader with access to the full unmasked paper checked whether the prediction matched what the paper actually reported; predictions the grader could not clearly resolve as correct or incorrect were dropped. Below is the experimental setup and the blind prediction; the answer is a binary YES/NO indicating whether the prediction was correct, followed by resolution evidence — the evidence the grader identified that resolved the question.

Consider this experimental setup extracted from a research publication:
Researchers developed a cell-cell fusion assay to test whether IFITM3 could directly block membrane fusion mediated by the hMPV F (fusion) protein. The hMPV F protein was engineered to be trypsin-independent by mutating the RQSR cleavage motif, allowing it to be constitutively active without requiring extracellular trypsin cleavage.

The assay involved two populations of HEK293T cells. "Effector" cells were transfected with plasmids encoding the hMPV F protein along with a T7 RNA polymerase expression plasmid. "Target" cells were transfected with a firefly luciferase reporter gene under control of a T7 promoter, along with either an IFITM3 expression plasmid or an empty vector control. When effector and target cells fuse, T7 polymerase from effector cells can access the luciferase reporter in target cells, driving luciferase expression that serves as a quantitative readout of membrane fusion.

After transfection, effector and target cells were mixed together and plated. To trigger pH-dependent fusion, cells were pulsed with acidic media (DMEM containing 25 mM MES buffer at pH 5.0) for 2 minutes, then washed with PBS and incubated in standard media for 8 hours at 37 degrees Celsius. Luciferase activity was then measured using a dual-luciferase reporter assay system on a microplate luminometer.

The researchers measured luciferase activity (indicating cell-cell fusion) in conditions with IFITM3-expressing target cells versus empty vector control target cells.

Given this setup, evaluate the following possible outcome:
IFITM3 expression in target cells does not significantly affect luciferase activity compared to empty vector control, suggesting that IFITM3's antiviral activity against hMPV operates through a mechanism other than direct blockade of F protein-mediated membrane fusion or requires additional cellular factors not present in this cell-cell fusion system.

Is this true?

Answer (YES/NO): NO